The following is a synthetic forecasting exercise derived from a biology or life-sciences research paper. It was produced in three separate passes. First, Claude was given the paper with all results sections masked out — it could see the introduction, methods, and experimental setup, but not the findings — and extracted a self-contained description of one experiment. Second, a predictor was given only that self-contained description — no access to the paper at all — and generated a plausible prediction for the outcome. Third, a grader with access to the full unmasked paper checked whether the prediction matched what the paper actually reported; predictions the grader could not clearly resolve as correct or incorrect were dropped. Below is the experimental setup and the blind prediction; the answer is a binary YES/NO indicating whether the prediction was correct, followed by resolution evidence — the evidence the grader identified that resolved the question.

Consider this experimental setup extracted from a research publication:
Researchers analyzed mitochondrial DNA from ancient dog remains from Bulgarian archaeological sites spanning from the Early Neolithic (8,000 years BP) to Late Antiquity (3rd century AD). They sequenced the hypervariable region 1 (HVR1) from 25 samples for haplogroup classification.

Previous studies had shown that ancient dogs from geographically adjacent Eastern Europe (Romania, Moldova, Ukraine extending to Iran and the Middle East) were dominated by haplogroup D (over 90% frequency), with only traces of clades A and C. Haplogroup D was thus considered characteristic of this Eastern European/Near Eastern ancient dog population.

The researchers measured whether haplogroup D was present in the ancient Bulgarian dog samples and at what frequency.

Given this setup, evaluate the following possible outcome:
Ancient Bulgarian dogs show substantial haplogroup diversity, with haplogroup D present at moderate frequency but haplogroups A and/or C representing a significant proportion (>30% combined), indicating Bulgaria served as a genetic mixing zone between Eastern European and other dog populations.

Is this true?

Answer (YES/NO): NO